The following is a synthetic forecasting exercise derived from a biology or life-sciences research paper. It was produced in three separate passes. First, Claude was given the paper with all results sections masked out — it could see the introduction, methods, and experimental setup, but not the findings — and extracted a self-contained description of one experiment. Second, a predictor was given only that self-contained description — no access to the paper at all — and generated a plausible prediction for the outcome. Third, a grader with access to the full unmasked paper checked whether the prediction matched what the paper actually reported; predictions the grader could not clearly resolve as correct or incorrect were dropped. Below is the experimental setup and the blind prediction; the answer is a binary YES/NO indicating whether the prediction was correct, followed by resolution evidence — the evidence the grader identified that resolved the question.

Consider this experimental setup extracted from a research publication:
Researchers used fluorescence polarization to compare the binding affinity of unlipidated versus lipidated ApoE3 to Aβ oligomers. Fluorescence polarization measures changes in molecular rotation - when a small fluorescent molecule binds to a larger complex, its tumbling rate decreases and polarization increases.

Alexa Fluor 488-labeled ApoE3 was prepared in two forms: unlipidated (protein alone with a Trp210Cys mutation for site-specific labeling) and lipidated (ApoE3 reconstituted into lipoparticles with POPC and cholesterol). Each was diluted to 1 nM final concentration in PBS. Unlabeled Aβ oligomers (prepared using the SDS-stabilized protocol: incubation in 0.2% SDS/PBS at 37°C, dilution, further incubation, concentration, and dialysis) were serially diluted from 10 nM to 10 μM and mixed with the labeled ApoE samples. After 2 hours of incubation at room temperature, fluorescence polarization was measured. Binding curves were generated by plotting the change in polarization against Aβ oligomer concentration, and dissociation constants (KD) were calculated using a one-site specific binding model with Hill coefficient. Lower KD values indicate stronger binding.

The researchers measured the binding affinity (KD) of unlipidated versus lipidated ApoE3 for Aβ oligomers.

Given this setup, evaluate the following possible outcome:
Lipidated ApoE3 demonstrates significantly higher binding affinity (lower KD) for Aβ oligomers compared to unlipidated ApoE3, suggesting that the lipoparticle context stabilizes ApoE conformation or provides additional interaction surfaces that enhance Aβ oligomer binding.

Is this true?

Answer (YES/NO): NO